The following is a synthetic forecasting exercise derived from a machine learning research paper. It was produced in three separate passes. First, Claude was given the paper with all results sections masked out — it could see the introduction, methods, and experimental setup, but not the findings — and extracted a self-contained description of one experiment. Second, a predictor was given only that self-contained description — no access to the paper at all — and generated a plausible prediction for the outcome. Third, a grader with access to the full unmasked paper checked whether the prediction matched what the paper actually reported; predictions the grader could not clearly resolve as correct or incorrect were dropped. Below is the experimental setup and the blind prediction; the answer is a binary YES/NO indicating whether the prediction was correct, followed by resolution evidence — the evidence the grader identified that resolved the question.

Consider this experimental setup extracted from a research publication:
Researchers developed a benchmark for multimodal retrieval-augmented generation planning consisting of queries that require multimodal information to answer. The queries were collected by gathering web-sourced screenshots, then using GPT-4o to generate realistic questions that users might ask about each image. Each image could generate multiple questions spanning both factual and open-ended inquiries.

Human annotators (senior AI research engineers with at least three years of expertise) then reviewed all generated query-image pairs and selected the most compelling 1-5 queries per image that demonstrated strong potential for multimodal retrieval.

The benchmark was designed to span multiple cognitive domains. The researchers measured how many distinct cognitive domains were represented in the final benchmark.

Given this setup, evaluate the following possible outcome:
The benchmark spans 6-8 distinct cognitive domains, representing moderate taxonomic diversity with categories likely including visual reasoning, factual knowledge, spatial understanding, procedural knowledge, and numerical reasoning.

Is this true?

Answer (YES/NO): NO